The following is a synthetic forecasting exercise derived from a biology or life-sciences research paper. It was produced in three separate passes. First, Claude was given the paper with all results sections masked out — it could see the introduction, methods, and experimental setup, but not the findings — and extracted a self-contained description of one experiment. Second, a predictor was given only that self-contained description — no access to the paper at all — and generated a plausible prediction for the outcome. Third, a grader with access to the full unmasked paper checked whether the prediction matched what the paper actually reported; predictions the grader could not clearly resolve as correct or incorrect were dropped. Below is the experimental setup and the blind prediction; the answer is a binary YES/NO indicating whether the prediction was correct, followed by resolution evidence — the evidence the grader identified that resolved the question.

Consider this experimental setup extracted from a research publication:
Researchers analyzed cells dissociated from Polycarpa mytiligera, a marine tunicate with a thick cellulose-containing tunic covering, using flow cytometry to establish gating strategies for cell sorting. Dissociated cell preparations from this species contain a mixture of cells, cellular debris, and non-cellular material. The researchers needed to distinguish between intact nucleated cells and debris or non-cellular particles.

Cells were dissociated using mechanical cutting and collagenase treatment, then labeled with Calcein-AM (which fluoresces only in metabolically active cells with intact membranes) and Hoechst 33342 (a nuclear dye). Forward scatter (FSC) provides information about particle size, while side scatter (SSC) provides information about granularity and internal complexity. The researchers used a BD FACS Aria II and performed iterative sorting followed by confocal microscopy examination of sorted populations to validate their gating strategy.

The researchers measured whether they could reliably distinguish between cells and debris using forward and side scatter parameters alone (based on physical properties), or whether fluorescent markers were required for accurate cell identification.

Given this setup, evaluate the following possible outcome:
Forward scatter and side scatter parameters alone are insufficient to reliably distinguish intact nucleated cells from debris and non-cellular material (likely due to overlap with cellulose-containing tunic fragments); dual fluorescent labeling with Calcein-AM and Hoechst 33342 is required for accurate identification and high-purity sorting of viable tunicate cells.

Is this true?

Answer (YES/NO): YES